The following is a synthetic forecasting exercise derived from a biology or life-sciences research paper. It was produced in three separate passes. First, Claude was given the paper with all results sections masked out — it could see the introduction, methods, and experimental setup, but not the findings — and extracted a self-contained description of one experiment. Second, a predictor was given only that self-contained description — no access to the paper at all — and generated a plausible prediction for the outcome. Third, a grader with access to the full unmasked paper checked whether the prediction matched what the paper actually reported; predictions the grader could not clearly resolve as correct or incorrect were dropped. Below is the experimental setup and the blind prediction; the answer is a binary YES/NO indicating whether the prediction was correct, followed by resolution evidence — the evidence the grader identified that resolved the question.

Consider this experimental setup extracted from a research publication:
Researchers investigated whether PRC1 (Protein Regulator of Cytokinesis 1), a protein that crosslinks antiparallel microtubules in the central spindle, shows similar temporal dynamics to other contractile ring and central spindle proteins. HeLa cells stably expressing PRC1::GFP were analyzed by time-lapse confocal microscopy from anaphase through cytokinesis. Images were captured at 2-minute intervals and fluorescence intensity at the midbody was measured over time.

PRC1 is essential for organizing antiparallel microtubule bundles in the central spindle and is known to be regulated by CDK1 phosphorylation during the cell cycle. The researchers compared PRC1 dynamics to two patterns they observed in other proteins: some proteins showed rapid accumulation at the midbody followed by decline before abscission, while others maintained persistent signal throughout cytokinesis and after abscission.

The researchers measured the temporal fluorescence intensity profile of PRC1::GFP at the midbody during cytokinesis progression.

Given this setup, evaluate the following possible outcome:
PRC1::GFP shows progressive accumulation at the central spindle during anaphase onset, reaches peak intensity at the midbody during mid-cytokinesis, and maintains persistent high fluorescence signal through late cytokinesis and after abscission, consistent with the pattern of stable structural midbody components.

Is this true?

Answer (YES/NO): NO